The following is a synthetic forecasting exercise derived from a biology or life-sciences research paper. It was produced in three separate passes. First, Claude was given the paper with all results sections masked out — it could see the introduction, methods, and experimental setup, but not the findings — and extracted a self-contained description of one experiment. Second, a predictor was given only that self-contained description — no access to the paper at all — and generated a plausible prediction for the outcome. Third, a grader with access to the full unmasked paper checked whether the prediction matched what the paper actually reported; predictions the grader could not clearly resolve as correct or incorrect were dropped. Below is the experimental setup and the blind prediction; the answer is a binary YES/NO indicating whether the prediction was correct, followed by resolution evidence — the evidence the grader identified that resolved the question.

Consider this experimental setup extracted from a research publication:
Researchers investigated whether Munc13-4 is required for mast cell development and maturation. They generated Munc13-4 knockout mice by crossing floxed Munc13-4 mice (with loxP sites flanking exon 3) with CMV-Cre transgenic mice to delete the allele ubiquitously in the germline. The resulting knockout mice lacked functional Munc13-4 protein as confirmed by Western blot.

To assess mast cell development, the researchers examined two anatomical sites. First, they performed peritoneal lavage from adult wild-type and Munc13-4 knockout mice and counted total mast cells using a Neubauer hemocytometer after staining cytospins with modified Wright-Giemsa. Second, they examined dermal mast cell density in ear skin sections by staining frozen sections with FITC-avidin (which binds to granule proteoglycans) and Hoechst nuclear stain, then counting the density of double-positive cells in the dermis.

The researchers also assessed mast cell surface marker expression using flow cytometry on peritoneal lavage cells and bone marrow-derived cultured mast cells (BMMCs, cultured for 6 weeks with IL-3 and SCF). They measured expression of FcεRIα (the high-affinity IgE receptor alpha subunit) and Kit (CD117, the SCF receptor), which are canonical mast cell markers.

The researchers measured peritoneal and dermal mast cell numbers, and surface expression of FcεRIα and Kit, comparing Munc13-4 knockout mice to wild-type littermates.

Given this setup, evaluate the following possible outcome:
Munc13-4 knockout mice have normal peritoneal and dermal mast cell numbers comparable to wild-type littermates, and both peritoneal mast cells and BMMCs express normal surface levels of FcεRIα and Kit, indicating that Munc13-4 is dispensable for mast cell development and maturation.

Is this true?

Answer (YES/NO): YES